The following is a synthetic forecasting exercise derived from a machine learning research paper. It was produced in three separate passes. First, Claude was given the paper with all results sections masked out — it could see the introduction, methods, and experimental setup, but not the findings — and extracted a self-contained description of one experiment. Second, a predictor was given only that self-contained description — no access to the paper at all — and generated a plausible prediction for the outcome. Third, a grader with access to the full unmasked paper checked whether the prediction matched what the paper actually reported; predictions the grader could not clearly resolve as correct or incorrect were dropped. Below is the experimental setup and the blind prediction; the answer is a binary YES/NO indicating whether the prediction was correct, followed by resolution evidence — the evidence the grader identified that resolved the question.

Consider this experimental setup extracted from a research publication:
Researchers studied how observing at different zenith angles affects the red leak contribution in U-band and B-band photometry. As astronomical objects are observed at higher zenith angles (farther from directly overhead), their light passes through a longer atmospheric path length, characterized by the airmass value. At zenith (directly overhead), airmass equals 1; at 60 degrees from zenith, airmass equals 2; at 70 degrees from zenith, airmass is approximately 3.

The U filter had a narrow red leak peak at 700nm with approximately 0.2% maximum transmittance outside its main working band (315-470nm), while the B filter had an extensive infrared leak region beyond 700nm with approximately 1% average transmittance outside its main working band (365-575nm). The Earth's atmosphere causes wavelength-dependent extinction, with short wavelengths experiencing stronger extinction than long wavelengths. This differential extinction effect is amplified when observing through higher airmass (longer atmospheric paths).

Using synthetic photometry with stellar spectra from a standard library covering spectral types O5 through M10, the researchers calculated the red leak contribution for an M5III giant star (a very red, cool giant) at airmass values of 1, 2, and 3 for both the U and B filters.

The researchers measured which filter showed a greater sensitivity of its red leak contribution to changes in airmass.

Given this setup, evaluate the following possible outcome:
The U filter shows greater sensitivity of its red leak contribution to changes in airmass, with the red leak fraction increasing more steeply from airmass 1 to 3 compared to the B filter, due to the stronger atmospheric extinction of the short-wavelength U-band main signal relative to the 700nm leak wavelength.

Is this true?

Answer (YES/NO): YES